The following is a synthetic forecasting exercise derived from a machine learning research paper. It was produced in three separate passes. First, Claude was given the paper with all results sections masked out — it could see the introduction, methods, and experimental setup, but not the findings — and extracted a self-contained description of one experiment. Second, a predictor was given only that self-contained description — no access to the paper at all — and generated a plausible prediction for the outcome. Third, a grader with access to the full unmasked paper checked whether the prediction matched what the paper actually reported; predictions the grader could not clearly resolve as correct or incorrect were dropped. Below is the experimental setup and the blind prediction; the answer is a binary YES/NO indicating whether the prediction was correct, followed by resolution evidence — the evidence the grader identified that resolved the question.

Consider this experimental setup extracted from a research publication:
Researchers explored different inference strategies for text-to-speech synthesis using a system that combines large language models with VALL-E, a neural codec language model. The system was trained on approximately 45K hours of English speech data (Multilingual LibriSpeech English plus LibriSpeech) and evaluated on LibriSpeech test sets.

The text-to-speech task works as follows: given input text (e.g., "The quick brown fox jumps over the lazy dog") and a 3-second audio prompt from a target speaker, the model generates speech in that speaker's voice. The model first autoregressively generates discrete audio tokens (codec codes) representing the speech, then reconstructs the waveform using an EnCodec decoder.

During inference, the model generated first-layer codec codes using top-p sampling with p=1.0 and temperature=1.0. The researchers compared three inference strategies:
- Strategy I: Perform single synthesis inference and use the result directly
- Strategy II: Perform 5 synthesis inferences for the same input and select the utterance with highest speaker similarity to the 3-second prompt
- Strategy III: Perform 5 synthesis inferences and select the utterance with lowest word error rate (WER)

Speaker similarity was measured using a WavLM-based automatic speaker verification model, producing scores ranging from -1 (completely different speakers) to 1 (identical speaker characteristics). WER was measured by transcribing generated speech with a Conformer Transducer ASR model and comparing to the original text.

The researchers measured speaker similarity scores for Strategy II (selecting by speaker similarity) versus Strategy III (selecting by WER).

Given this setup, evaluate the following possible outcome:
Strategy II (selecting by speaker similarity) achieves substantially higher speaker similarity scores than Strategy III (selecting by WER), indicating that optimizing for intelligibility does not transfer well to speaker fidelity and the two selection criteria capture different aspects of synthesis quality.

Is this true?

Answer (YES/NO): NO